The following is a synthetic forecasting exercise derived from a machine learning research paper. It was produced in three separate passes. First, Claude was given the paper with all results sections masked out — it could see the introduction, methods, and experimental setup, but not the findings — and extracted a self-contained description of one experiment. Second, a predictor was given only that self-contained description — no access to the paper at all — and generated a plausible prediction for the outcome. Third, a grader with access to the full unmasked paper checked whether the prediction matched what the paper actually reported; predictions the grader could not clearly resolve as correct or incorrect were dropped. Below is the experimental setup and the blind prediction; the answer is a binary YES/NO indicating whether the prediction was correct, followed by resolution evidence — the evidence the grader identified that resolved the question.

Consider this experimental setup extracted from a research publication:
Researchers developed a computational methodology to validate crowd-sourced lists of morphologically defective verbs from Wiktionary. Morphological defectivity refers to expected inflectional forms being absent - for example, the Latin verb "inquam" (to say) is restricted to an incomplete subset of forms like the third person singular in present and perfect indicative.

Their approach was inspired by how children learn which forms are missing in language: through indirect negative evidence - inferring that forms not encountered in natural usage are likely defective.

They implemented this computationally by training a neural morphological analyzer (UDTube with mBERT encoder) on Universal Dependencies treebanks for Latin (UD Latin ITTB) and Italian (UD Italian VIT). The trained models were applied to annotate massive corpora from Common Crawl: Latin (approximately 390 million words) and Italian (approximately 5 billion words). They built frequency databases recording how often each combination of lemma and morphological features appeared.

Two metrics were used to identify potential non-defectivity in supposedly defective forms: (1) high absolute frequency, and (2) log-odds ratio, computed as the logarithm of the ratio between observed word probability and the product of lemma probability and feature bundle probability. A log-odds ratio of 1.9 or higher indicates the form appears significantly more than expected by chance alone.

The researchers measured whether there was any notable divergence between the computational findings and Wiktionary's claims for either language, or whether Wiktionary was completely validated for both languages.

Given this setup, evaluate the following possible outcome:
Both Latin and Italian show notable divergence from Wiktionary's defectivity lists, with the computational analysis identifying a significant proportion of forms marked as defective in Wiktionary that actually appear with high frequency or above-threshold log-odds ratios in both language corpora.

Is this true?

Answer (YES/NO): NO